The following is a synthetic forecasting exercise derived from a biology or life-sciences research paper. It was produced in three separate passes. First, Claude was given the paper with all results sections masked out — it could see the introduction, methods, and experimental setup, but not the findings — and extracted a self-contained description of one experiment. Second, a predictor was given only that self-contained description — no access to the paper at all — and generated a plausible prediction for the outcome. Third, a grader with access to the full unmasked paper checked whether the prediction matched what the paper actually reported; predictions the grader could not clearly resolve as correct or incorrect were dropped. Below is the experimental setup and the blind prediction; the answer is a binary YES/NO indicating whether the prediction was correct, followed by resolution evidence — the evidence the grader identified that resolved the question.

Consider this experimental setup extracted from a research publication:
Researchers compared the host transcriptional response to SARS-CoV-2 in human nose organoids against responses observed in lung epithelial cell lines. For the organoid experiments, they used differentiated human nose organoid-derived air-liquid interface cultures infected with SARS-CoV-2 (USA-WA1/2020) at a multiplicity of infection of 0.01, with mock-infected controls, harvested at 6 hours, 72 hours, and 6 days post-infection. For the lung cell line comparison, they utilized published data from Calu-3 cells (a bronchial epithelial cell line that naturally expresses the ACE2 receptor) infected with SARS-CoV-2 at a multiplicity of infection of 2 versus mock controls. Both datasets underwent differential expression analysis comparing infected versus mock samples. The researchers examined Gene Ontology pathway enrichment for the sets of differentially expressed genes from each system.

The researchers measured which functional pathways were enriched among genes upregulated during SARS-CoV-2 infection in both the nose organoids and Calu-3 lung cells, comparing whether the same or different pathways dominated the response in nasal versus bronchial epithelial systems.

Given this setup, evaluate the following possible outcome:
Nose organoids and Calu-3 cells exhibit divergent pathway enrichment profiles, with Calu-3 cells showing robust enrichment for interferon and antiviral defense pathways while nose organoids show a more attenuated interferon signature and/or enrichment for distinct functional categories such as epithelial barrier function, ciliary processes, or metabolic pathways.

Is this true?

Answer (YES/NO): YES